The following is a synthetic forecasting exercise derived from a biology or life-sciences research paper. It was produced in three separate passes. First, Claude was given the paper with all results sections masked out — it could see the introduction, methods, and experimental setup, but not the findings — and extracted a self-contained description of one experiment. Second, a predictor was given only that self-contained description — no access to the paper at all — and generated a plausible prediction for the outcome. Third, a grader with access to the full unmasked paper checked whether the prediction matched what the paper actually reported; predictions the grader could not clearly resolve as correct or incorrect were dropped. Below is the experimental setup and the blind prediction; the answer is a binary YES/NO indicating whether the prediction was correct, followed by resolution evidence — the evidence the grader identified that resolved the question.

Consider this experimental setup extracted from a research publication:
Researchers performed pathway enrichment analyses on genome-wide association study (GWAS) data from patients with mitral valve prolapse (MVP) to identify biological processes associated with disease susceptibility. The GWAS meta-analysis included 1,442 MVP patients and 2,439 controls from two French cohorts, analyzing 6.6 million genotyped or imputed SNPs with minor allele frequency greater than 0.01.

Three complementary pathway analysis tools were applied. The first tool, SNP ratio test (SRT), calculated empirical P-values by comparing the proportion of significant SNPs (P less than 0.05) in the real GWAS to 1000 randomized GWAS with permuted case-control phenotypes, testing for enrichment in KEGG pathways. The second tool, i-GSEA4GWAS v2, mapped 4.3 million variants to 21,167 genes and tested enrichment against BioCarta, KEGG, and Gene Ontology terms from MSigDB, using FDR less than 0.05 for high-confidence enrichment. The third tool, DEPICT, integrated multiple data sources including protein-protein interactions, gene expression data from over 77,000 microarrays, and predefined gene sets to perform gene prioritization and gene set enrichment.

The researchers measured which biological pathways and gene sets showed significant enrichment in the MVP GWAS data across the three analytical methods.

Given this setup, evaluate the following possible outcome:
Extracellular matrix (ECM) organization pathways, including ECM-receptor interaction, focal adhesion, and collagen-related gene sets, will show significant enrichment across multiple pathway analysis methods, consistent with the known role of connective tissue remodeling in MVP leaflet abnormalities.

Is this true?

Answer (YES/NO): NO